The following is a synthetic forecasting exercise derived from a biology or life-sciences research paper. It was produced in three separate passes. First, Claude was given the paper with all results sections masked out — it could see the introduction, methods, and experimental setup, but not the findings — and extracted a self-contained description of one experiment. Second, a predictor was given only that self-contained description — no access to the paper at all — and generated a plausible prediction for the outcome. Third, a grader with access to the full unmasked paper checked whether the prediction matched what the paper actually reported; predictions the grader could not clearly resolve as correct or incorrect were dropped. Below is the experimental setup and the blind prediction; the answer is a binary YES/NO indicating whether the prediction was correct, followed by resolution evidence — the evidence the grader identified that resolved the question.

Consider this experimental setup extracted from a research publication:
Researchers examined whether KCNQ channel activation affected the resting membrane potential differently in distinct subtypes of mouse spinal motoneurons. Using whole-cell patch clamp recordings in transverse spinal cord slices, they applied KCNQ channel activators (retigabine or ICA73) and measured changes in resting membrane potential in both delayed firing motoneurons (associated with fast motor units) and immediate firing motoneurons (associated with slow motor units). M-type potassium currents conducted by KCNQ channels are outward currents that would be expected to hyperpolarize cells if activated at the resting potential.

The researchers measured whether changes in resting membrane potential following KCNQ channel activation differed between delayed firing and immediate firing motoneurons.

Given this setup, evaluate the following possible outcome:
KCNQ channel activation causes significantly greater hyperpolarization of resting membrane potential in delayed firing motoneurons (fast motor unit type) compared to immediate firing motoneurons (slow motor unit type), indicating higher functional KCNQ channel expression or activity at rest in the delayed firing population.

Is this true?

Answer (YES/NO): YES